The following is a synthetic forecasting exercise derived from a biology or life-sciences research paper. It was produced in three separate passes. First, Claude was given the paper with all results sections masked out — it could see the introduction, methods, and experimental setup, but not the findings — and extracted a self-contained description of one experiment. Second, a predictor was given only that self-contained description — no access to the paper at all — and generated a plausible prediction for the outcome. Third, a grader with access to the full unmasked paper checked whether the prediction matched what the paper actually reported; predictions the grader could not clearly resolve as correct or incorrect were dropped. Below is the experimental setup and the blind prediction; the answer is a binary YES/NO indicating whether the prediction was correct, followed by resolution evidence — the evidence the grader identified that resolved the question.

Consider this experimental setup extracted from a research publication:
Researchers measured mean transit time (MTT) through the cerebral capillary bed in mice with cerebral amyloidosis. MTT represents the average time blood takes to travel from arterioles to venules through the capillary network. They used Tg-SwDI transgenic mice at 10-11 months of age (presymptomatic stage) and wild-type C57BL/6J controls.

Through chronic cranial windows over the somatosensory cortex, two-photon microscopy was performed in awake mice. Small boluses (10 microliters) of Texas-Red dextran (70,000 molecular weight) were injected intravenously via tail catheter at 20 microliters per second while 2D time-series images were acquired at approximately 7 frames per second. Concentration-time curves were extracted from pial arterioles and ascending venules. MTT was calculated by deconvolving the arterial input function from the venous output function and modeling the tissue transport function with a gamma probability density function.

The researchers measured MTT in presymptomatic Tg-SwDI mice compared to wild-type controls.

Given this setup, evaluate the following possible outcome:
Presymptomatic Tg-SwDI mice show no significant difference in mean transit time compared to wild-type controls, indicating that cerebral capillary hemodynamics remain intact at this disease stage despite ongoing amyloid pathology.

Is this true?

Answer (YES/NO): YES